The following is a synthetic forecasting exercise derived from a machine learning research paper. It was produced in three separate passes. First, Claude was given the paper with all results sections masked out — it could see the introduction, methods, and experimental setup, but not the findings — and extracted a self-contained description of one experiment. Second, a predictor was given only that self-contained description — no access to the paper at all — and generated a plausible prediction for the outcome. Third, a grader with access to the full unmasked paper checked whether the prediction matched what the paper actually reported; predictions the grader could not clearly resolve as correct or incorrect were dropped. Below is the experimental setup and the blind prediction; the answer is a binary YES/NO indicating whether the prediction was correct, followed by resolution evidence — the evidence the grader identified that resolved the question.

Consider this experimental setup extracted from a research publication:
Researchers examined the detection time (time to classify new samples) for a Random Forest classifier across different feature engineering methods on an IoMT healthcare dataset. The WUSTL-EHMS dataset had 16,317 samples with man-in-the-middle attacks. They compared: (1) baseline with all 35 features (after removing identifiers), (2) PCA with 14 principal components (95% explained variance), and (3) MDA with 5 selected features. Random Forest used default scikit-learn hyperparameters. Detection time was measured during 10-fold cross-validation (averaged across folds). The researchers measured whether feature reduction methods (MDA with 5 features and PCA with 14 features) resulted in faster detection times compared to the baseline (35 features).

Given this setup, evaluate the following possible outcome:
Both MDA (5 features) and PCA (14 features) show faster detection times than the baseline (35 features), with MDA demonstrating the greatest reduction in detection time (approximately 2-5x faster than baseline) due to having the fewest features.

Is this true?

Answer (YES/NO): NO